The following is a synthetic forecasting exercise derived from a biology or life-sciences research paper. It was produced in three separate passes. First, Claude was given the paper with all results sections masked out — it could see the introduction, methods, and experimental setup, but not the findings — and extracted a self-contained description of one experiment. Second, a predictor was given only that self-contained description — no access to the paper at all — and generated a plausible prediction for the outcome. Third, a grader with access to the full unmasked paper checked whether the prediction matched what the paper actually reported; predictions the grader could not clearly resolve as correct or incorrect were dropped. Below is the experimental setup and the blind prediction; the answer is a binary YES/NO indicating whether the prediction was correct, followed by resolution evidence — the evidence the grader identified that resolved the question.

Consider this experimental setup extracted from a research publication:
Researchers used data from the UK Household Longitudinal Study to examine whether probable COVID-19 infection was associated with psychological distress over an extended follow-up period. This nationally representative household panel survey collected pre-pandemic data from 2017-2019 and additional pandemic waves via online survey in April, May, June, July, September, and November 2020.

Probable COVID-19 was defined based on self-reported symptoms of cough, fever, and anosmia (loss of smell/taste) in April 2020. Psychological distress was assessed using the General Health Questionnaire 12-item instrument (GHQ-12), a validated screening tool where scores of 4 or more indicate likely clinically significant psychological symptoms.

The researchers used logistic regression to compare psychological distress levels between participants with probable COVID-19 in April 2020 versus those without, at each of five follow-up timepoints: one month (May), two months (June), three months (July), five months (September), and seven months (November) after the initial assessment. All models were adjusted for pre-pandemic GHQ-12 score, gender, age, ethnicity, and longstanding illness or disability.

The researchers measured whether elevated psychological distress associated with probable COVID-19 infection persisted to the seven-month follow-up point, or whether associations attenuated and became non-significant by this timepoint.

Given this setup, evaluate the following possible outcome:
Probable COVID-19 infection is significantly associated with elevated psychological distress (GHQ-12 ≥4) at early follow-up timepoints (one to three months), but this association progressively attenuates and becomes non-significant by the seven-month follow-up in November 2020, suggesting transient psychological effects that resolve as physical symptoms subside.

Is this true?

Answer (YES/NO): NO